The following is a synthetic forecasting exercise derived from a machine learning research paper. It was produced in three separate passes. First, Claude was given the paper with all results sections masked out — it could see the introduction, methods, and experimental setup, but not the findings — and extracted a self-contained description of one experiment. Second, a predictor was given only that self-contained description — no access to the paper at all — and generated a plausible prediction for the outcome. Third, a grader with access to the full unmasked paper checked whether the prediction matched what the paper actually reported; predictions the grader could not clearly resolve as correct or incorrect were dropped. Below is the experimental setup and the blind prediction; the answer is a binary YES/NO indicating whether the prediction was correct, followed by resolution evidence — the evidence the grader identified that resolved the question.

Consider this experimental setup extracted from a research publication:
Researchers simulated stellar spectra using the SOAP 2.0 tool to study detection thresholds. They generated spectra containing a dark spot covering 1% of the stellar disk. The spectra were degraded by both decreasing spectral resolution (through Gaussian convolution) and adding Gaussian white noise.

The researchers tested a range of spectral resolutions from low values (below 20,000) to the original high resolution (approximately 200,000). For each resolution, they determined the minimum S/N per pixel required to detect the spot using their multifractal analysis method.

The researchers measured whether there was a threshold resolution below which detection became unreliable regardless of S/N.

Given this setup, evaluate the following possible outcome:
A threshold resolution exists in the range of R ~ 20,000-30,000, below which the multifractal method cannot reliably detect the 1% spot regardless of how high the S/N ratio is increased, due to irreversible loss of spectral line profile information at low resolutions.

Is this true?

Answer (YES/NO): NO